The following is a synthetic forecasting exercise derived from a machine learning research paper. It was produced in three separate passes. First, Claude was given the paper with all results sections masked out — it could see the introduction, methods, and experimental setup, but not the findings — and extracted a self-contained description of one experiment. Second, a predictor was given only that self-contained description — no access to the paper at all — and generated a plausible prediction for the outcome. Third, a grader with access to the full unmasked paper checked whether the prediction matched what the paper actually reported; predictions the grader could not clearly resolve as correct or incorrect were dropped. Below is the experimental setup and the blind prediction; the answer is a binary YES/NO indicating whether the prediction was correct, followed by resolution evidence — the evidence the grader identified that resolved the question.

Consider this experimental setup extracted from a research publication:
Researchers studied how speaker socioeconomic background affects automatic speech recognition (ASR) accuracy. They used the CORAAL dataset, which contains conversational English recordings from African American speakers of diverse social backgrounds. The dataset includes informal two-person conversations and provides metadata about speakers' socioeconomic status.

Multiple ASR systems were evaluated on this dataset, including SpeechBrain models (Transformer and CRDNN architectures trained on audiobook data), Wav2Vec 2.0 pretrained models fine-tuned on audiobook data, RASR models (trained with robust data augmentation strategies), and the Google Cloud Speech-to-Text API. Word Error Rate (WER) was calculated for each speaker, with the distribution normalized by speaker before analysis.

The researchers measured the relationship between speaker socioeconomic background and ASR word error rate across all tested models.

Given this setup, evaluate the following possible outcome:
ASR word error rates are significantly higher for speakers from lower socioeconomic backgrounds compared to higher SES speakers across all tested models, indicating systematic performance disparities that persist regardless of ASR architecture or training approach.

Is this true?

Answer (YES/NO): YES